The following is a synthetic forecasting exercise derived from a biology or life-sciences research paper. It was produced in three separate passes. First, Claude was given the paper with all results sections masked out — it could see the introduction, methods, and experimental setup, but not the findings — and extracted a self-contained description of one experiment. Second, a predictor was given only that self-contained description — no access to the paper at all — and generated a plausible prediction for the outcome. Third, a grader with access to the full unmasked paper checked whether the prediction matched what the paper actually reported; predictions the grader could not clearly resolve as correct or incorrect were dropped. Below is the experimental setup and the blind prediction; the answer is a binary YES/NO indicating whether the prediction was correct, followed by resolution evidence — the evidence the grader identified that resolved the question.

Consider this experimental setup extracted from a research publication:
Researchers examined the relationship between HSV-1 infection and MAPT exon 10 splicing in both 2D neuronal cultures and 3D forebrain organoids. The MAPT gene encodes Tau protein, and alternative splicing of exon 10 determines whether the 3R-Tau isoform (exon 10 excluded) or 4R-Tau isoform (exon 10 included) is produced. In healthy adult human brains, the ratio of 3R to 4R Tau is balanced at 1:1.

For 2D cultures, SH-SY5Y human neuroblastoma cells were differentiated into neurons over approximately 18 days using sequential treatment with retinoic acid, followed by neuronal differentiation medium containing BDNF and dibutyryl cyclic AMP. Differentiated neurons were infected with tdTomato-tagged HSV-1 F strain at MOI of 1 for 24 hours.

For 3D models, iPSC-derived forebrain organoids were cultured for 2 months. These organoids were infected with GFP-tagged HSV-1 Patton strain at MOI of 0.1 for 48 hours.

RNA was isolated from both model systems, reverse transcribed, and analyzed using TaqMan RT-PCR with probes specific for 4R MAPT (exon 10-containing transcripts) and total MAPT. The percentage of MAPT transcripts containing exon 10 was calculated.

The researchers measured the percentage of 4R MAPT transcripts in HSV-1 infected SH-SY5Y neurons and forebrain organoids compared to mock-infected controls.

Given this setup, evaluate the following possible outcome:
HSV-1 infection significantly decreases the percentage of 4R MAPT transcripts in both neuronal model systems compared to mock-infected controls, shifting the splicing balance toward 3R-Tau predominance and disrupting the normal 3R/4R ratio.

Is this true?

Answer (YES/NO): NO